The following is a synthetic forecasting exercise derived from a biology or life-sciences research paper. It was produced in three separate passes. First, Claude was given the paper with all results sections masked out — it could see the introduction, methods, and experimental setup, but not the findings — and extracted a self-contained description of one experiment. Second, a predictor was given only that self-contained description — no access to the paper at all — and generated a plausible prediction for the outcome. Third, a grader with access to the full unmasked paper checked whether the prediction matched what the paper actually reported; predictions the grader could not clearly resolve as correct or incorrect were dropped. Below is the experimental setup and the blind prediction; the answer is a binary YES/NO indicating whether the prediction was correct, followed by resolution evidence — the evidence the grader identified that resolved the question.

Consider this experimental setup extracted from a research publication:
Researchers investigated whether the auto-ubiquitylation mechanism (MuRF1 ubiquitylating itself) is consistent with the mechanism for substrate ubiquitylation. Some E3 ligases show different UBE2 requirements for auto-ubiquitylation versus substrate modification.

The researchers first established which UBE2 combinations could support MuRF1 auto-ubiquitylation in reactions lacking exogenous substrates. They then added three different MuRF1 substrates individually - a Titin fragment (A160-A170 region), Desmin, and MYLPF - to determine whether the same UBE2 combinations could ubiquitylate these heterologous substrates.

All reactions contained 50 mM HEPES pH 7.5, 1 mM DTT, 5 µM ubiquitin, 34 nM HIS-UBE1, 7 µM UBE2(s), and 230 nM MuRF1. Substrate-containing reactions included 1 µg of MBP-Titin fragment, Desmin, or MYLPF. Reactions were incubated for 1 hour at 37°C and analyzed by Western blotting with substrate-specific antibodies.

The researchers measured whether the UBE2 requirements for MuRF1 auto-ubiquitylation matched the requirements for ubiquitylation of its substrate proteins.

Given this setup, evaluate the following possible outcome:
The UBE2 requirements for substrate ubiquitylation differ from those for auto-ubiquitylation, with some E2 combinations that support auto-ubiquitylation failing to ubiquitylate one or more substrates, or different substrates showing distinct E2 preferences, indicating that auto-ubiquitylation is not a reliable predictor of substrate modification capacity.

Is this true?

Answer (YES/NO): NO